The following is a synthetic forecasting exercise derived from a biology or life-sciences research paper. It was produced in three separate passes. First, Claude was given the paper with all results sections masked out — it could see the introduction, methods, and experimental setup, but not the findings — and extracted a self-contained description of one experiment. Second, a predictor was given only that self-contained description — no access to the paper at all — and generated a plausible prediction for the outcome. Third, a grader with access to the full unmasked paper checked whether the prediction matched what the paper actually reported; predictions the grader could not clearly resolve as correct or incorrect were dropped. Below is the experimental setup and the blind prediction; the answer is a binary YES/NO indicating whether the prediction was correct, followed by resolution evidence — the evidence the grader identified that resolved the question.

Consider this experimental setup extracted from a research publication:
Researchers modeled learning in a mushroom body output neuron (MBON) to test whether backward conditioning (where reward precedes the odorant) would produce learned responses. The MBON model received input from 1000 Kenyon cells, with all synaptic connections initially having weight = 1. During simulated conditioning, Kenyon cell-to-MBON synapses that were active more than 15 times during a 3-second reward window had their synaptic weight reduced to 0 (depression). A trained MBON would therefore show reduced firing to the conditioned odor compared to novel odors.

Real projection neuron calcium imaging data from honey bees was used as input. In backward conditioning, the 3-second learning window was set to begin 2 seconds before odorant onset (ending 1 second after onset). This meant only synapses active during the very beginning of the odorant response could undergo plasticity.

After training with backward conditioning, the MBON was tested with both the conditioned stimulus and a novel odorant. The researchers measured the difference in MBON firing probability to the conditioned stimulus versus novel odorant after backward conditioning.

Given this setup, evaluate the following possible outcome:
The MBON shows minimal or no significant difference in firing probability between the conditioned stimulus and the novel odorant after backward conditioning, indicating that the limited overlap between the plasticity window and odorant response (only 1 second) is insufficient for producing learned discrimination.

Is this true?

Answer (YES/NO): NO